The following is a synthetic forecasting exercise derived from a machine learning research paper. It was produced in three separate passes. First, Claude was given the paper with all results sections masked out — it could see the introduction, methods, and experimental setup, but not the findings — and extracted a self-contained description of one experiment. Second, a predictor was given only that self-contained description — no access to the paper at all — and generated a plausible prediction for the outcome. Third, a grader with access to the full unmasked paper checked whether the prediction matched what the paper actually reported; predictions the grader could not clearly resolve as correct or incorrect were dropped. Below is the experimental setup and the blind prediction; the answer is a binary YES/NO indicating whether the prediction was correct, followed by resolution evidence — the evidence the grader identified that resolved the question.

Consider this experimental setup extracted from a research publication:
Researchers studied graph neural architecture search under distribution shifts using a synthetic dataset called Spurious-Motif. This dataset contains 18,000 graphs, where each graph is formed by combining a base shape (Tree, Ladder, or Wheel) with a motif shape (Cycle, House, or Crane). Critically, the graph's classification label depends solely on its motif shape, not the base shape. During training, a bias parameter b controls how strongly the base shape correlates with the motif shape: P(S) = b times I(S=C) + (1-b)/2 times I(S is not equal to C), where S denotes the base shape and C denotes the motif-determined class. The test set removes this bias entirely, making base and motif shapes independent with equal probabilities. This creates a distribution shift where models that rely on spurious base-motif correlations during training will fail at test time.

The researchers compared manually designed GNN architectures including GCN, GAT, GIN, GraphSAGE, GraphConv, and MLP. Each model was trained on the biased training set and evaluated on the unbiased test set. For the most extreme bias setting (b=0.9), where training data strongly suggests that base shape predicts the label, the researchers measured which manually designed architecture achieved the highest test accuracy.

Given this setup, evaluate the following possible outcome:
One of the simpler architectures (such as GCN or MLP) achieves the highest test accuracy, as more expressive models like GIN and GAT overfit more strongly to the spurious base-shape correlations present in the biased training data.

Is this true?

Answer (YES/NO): YES